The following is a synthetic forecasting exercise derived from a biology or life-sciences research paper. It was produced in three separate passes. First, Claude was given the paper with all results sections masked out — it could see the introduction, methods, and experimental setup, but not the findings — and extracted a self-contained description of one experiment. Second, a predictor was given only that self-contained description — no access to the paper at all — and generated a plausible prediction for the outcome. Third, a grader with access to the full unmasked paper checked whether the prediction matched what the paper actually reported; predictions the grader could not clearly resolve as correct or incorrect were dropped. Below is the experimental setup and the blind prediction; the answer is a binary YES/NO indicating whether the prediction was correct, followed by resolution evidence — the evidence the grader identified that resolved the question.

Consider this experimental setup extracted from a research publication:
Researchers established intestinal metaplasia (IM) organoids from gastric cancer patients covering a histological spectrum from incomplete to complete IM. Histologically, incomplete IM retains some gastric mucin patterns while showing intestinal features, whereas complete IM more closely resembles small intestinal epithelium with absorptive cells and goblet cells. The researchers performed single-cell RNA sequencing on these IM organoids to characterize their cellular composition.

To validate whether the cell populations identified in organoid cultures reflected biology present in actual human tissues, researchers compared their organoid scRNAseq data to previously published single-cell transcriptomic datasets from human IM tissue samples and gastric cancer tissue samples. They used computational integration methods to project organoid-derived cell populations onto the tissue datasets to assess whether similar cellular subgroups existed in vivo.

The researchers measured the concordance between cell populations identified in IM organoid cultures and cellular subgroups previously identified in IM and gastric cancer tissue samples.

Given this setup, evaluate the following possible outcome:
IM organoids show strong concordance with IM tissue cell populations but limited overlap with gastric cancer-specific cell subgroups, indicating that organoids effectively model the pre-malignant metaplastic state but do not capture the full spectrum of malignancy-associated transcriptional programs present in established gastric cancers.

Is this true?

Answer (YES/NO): NO